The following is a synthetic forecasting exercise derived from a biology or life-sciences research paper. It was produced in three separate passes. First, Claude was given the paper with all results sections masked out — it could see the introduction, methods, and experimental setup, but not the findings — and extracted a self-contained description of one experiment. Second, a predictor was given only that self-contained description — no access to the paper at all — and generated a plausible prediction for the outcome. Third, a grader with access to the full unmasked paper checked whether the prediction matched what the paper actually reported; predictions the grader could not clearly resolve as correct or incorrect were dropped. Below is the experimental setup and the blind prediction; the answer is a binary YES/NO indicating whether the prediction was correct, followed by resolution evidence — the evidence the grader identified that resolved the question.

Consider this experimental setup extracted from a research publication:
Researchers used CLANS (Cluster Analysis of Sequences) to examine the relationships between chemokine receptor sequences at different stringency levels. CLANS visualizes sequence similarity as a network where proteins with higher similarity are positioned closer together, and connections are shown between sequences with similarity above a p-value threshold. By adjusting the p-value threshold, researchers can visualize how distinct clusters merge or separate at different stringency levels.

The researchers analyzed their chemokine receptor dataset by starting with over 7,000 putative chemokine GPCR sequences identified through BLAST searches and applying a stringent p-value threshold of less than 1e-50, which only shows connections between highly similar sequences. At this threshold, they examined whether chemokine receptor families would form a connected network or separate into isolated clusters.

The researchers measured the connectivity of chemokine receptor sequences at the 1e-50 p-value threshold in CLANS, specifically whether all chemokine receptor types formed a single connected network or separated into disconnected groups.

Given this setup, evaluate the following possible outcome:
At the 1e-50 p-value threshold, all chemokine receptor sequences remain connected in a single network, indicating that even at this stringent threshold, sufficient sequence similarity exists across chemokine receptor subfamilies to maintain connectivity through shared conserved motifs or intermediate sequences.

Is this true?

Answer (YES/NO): NO